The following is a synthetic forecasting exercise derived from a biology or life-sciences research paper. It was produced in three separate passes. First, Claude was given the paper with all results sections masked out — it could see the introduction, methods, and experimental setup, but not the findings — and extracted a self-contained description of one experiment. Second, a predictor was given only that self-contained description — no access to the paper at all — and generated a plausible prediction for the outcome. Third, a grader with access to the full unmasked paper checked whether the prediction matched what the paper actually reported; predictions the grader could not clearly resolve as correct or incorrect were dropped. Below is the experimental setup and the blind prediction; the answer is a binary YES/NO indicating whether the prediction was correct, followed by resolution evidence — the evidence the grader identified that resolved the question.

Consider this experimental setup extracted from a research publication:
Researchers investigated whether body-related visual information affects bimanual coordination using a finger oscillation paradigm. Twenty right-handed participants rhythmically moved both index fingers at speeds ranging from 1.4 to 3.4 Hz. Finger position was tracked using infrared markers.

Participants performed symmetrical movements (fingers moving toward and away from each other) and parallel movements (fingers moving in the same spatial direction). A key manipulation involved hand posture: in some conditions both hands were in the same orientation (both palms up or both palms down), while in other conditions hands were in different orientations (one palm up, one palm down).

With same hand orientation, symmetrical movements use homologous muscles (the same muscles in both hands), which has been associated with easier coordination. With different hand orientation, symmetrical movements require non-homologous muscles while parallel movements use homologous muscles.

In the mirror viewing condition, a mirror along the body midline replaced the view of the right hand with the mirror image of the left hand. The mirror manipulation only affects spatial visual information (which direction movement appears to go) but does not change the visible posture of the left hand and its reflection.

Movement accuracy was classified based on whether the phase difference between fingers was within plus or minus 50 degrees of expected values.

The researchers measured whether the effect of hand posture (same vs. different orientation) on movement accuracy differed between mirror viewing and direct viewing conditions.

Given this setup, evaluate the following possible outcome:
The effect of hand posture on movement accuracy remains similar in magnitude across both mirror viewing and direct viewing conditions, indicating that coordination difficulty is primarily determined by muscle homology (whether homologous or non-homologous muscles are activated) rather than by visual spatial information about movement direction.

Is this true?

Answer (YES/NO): NO